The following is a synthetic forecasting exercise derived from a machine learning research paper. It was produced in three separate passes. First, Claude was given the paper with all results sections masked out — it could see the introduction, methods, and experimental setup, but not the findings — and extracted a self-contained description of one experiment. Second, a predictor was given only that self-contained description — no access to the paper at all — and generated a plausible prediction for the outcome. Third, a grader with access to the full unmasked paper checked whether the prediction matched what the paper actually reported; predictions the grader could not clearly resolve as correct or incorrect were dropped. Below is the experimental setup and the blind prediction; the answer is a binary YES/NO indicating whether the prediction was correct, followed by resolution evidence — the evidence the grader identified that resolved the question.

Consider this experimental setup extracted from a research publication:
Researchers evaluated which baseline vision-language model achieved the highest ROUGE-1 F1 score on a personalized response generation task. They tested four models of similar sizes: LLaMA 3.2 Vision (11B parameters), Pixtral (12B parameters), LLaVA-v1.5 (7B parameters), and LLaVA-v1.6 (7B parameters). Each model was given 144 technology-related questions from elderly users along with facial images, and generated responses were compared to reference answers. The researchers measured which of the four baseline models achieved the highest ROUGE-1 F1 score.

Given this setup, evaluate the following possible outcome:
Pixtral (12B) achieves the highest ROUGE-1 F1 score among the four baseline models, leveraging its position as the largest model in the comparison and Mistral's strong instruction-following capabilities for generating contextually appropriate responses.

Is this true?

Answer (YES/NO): NO